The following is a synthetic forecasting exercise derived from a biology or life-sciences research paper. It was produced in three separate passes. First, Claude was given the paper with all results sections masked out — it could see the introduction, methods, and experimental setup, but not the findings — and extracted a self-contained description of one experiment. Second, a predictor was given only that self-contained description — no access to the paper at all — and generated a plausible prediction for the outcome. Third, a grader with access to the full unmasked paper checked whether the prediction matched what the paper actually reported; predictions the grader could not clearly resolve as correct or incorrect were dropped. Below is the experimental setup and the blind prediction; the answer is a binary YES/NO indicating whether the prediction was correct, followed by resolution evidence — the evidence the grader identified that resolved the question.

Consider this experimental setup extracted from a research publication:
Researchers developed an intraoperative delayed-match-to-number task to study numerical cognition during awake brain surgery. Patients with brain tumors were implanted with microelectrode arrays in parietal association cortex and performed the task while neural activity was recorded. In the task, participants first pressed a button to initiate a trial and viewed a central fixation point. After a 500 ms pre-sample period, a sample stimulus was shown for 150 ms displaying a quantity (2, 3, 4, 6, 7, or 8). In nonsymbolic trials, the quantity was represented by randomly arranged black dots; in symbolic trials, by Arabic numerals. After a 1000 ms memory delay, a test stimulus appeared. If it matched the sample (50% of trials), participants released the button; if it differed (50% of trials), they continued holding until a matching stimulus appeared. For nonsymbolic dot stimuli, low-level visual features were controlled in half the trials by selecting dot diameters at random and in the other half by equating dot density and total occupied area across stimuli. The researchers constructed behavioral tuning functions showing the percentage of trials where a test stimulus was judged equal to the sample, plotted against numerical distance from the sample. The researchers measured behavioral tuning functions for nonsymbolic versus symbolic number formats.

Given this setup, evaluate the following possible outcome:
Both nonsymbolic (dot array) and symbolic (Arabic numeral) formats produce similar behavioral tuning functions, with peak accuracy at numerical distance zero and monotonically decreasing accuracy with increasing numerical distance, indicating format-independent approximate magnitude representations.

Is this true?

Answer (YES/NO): NO